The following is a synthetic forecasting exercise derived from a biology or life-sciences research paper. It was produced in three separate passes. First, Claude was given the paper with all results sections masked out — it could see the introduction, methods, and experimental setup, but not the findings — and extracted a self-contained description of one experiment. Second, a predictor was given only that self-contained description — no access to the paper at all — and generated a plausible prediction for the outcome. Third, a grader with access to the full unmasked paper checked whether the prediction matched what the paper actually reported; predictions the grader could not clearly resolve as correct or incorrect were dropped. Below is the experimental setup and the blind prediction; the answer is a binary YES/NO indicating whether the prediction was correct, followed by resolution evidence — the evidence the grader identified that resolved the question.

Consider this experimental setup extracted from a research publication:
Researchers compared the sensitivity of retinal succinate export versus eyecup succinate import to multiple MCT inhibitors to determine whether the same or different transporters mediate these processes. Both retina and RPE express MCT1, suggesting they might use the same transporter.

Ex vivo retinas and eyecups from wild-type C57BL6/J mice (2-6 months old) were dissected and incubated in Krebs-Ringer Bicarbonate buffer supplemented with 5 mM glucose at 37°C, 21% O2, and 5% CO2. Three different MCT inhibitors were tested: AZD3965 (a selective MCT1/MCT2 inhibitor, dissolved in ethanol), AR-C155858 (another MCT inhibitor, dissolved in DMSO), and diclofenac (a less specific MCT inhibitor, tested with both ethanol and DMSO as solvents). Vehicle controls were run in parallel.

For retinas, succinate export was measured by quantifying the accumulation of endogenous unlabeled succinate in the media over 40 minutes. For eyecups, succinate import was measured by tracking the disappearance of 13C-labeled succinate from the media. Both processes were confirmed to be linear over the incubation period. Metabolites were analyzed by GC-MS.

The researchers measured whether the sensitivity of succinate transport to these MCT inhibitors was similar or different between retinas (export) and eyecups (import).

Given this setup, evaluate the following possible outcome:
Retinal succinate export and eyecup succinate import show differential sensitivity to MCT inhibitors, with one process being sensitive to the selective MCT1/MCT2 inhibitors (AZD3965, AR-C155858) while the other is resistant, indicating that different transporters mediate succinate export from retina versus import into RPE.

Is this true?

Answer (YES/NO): YES